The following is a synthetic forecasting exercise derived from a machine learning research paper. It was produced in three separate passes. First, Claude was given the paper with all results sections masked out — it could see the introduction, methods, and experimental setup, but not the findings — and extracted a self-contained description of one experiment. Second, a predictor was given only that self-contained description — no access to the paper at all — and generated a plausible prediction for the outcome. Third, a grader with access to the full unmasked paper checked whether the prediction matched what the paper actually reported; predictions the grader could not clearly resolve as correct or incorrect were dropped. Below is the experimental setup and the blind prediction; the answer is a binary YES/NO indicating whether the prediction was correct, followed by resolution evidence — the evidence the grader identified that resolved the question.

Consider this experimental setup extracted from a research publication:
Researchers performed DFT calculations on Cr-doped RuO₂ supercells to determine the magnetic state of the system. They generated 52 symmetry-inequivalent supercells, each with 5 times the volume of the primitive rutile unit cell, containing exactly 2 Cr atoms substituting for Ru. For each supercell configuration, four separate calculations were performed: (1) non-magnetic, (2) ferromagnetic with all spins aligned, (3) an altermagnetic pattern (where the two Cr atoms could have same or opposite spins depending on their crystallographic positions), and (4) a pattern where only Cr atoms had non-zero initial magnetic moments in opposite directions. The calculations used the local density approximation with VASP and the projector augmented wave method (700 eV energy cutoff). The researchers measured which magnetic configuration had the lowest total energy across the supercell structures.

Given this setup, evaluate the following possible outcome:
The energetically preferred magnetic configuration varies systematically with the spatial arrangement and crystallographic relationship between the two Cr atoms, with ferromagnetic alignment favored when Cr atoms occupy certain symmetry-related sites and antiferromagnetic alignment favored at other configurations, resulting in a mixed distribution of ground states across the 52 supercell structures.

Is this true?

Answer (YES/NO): NO